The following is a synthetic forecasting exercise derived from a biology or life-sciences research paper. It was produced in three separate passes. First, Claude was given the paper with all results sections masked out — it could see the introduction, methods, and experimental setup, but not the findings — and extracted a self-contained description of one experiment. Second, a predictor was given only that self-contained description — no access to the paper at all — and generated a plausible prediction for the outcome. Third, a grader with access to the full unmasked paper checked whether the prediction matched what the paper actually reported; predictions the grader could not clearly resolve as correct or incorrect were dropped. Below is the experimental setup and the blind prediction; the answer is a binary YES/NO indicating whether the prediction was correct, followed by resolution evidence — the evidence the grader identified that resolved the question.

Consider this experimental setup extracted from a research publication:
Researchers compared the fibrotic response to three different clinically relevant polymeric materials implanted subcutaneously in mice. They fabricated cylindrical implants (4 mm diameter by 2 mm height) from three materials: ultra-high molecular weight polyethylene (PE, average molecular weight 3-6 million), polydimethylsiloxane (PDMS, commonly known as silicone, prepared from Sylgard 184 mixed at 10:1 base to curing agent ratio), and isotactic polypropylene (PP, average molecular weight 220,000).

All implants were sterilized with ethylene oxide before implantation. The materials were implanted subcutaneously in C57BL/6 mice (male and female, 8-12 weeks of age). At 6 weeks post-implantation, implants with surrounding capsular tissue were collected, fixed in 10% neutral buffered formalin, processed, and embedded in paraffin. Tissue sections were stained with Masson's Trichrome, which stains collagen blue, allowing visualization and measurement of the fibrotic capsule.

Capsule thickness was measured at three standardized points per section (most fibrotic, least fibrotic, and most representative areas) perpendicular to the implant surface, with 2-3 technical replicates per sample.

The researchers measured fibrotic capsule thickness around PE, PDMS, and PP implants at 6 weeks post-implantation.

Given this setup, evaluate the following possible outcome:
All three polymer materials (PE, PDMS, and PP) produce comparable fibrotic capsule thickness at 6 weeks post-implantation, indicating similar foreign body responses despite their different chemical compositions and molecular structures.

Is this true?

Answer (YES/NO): YES